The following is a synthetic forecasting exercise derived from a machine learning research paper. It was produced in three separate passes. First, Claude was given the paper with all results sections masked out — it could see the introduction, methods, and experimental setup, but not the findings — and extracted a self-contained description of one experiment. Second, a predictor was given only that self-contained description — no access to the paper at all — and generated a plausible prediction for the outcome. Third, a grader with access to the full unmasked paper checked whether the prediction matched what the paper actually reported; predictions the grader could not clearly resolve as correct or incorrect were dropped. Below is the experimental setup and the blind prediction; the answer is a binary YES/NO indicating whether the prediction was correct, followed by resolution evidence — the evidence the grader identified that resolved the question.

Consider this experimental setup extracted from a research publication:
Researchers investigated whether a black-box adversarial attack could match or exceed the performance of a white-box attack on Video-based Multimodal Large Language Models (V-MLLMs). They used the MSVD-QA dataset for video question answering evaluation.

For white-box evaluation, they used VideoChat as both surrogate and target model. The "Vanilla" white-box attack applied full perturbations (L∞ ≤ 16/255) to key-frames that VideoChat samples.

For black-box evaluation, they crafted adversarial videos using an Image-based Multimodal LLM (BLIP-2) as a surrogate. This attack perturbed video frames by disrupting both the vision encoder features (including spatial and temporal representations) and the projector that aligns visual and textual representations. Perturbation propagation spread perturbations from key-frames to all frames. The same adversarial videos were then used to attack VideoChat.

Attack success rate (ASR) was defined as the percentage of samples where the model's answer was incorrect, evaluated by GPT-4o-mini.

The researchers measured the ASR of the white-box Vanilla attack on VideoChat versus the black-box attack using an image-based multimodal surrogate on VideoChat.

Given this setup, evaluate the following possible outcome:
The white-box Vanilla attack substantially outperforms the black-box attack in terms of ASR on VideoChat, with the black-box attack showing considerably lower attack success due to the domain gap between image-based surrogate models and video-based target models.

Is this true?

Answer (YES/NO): NO